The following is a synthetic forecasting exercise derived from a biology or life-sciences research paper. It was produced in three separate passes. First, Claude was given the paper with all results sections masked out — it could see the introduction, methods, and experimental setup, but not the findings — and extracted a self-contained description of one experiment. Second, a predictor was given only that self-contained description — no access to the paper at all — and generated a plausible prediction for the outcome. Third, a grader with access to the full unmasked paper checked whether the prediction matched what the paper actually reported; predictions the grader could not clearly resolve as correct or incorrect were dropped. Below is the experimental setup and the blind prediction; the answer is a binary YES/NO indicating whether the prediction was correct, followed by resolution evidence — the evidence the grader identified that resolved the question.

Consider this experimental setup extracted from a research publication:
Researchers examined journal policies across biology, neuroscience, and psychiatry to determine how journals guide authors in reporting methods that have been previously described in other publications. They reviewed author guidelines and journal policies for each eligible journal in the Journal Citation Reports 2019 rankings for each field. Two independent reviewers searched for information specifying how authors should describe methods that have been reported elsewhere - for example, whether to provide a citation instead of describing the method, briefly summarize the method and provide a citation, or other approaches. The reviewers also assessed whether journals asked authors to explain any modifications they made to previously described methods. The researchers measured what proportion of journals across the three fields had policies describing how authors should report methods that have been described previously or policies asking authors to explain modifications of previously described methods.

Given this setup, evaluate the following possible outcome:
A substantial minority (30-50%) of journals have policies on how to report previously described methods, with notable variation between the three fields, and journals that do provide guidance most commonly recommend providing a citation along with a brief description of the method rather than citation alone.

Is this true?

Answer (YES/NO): NO